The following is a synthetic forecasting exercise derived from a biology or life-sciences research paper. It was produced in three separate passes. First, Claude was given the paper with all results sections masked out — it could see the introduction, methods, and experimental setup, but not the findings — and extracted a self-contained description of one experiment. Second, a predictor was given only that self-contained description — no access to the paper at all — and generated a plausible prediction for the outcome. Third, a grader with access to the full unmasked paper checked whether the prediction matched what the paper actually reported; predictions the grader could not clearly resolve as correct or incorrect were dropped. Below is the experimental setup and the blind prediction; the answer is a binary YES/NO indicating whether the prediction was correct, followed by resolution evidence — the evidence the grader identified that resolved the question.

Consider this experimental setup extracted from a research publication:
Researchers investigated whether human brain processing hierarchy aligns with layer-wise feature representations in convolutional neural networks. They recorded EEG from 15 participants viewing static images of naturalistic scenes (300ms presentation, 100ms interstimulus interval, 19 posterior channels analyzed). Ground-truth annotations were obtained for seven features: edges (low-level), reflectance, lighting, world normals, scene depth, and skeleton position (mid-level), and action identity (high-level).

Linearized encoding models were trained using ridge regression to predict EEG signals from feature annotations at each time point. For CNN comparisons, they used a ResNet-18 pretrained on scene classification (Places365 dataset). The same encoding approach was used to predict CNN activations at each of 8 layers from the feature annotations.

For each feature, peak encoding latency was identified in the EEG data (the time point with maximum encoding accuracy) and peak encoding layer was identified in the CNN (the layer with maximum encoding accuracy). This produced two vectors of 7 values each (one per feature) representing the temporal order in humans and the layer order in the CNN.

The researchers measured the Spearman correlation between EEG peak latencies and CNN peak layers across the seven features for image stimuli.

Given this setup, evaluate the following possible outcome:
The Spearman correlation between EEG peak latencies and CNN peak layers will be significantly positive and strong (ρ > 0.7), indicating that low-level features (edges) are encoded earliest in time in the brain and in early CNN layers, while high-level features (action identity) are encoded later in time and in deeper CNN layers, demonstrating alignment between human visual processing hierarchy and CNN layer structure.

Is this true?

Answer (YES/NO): NO